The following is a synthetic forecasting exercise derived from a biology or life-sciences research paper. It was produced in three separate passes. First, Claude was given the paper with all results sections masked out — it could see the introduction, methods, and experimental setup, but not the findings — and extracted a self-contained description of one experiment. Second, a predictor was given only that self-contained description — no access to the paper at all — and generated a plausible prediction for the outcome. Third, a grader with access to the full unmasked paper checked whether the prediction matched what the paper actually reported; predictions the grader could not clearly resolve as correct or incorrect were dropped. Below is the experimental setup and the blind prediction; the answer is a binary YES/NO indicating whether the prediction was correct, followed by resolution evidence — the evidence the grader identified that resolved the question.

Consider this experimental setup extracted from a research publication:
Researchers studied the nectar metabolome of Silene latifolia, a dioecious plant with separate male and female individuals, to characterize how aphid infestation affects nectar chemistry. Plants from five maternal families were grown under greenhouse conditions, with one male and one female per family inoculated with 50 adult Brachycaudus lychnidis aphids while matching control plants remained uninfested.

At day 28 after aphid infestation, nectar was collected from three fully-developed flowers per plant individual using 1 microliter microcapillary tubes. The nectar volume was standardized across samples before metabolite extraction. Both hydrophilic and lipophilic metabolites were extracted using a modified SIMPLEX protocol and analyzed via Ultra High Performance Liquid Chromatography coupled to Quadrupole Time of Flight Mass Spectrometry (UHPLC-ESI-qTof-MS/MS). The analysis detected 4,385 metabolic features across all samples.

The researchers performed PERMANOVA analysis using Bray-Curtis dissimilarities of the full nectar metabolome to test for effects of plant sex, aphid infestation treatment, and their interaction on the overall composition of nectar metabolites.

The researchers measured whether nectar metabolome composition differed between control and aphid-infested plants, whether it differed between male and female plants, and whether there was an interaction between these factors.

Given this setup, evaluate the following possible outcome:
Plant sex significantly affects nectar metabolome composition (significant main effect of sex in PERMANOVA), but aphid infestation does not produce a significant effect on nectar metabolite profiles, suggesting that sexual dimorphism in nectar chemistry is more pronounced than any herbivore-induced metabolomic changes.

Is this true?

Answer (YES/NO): YES